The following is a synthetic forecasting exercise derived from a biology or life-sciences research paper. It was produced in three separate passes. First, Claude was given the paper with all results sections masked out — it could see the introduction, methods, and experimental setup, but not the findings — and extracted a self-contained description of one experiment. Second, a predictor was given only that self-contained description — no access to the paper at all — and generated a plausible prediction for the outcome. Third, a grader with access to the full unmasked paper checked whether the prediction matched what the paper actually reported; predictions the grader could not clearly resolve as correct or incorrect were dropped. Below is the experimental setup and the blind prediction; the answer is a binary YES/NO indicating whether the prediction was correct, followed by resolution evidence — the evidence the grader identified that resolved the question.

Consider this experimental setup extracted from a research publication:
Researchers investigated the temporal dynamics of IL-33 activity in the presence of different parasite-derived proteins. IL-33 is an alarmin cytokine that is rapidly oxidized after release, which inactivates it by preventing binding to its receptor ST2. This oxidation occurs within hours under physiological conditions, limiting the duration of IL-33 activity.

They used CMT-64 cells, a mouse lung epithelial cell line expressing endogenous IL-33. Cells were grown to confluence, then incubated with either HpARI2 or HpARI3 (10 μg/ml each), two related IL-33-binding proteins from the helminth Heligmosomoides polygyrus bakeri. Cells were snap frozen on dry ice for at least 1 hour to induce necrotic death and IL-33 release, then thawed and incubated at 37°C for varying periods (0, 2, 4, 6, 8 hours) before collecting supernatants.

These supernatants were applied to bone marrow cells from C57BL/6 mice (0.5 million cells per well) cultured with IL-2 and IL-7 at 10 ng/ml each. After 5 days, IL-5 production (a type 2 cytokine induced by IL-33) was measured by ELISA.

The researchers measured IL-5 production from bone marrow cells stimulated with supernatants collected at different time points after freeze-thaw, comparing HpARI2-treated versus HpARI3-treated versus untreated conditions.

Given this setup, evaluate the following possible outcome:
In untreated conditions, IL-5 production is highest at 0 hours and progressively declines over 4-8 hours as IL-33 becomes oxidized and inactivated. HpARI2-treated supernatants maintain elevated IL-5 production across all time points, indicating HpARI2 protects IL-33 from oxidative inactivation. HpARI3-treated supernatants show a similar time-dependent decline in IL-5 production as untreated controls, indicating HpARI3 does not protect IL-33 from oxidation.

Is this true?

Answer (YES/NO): NO